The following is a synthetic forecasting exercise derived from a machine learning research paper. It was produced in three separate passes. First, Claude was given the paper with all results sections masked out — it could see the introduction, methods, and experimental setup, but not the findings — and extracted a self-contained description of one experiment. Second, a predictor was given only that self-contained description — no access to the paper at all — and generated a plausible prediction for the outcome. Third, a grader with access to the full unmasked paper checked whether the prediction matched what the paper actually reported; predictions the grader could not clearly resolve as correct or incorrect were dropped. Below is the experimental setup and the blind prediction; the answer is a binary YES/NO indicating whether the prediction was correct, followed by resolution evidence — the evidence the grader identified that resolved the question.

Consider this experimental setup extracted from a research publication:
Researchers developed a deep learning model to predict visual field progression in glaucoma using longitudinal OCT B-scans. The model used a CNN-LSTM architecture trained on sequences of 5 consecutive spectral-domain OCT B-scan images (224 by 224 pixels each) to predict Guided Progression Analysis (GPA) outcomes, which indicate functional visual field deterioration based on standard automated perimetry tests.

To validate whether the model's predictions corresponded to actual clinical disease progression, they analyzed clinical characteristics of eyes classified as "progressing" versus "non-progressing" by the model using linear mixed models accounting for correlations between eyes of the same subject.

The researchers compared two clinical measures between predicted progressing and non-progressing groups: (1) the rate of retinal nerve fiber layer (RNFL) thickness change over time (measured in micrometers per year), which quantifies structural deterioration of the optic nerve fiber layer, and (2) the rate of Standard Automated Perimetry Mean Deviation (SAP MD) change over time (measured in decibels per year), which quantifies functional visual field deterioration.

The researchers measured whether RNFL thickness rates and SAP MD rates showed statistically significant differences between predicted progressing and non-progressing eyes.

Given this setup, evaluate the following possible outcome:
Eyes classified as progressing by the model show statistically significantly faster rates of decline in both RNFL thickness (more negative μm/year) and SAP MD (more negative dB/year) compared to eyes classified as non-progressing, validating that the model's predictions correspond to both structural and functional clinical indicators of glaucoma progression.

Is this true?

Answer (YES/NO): NO